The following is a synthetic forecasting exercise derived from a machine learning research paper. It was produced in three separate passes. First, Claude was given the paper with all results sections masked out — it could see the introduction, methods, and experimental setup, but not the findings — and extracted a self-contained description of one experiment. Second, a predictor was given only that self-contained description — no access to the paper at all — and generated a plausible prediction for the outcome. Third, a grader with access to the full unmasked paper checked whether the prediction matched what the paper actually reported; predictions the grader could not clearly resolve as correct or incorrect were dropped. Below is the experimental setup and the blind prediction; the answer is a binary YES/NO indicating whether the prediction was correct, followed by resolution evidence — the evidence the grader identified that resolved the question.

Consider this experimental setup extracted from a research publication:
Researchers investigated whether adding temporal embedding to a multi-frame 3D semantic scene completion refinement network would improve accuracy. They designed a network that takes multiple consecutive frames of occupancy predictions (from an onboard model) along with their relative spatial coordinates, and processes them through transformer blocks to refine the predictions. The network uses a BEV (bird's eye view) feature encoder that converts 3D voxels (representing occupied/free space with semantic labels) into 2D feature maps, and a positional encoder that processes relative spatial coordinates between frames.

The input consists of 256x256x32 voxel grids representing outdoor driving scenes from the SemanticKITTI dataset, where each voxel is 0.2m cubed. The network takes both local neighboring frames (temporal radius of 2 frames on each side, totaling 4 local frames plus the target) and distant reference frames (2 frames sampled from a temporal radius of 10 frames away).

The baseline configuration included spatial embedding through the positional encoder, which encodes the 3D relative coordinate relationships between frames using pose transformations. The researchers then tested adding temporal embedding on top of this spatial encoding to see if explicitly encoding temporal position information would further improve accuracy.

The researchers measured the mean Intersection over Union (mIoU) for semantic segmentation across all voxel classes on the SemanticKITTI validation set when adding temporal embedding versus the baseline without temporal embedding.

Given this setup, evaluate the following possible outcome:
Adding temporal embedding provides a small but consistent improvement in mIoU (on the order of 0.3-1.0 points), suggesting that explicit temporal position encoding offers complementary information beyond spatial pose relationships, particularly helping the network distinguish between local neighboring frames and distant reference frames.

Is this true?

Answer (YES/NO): NO